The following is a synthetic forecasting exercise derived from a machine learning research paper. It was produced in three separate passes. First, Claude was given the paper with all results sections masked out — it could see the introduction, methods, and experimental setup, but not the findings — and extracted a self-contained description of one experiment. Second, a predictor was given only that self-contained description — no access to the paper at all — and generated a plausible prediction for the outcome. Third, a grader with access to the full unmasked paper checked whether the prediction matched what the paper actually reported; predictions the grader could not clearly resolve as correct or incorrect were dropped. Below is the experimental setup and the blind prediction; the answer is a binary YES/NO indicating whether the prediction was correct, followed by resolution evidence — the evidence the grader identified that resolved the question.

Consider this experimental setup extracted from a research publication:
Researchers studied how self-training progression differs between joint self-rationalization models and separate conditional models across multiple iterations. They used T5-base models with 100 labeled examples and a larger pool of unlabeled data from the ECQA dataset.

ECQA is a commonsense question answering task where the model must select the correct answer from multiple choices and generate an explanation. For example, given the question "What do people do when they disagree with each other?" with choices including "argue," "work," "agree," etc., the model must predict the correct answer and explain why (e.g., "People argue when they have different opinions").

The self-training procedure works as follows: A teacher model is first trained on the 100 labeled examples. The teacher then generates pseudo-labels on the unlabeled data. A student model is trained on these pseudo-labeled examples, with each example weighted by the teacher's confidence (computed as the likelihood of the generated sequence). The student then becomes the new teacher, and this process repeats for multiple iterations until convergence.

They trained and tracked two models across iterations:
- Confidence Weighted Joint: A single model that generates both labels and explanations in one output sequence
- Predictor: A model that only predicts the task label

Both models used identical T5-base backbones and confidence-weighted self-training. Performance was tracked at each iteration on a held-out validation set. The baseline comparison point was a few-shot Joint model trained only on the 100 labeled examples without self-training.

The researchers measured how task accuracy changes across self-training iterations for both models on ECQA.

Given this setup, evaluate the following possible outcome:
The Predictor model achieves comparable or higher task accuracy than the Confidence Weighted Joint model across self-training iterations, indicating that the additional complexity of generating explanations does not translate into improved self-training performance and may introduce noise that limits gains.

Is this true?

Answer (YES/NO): YES